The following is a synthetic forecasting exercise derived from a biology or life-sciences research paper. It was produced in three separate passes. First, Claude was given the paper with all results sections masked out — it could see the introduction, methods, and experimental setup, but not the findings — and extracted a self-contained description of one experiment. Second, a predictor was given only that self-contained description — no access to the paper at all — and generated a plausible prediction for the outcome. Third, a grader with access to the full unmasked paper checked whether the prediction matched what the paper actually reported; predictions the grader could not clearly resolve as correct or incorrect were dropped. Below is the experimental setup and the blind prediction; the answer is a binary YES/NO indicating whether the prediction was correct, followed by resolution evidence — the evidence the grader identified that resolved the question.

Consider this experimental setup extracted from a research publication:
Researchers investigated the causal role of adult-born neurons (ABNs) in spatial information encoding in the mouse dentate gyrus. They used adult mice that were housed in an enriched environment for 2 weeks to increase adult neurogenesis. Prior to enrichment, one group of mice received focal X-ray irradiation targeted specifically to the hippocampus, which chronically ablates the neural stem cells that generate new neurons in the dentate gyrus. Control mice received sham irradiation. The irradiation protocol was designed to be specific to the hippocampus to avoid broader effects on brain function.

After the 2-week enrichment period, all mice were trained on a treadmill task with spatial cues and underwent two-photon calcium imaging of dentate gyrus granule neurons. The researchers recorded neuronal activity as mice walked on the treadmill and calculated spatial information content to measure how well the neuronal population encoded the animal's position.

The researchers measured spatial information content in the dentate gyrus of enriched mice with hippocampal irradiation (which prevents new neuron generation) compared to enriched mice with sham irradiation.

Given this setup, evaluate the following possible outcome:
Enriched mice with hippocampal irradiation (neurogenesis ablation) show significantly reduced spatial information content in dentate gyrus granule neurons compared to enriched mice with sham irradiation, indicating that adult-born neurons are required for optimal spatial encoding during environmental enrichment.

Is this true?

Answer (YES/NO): YES